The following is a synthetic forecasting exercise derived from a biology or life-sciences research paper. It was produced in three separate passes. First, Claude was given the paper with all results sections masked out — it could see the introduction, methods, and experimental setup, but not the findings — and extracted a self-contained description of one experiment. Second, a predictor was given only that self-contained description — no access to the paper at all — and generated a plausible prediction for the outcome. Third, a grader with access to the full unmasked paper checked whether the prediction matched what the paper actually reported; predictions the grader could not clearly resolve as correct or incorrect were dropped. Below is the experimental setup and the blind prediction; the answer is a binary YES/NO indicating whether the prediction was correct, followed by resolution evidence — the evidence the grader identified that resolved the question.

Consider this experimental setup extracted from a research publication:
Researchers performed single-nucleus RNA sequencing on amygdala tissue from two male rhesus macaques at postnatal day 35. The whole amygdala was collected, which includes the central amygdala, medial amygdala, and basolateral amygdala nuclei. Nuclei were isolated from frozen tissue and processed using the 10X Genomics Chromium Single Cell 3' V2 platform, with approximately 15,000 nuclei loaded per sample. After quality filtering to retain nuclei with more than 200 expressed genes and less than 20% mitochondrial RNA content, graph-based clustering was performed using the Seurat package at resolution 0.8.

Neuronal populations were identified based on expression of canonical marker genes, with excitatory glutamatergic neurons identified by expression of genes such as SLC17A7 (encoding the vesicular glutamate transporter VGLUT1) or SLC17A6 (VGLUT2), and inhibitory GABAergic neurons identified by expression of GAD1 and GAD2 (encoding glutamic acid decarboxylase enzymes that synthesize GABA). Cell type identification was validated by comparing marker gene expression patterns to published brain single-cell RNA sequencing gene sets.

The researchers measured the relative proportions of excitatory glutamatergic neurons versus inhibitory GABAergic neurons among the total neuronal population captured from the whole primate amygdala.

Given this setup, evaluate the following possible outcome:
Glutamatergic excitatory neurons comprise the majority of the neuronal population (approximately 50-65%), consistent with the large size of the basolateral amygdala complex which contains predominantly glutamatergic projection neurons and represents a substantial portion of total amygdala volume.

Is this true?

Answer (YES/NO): NO